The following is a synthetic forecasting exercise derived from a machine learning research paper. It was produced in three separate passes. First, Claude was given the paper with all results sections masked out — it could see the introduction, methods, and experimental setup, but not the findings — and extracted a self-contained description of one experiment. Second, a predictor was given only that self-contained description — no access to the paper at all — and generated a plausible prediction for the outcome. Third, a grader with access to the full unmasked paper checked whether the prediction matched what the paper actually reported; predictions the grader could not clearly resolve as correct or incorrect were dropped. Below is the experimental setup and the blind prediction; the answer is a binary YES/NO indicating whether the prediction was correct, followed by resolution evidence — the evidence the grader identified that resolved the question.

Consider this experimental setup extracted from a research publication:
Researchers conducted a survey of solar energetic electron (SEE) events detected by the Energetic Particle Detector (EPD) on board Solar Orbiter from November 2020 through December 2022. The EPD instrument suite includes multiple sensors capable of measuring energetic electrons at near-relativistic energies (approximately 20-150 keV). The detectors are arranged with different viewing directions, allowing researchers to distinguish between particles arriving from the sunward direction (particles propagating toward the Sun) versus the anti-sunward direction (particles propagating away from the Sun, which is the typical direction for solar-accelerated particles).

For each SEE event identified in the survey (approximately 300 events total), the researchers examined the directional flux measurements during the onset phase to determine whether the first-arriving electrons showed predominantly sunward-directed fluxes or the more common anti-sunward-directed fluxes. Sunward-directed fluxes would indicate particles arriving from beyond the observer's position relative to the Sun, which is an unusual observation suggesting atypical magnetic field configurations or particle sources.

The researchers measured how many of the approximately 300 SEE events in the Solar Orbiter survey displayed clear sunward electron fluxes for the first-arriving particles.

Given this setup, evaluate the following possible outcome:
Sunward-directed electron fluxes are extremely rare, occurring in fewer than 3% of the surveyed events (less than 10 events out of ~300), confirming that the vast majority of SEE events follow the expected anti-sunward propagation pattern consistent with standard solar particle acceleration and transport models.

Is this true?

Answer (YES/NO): YES